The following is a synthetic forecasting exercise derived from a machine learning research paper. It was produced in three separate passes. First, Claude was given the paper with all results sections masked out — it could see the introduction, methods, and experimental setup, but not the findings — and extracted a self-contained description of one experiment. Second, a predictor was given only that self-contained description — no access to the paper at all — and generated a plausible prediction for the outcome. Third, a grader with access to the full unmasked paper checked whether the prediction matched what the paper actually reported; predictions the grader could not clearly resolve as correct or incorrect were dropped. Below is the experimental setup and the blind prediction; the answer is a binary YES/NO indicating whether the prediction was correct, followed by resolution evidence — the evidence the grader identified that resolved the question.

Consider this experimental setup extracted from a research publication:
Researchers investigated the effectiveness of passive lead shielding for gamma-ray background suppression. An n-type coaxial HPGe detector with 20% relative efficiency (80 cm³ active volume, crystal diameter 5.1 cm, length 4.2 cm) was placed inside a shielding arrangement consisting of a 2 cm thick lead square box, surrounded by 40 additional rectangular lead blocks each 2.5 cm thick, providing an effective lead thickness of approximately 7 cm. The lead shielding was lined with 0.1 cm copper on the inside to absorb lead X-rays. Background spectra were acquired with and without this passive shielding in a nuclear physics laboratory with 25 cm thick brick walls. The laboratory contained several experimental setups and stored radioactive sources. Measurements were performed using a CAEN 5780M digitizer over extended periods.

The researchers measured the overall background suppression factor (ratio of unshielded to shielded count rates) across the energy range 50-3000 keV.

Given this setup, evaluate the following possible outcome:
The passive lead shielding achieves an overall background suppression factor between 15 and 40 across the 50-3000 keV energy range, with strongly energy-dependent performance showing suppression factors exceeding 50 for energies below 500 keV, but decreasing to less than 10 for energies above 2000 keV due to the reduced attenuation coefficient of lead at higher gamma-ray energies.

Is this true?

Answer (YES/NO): NO